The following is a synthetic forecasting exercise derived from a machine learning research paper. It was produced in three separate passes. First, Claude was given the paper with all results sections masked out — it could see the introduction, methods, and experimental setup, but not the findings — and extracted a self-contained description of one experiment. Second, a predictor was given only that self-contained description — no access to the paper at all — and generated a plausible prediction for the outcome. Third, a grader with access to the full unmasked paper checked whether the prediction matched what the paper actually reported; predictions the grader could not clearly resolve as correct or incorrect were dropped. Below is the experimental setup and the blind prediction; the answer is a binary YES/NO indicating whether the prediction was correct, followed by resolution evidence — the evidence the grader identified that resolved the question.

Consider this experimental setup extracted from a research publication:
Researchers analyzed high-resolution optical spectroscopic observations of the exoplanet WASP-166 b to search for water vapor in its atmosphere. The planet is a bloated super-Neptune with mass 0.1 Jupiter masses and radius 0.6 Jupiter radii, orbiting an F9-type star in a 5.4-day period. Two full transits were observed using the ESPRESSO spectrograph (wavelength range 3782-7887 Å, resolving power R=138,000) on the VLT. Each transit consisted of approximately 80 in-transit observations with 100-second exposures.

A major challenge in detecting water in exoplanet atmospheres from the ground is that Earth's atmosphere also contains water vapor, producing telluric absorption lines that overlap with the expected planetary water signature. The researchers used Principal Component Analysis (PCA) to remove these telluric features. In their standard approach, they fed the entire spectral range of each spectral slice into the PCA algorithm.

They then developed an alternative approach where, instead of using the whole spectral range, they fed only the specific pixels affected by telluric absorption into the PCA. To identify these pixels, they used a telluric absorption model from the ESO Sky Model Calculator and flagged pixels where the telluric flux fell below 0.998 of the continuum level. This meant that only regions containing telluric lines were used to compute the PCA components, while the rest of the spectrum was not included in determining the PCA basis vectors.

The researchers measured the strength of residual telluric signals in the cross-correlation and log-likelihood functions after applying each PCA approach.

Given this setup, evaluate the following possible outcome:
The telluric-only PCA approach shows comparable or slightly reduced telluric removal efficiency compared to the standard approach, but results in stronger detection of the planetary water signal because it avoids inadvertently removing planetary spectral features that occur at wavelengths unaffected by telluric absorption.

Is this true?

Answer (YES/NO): NO